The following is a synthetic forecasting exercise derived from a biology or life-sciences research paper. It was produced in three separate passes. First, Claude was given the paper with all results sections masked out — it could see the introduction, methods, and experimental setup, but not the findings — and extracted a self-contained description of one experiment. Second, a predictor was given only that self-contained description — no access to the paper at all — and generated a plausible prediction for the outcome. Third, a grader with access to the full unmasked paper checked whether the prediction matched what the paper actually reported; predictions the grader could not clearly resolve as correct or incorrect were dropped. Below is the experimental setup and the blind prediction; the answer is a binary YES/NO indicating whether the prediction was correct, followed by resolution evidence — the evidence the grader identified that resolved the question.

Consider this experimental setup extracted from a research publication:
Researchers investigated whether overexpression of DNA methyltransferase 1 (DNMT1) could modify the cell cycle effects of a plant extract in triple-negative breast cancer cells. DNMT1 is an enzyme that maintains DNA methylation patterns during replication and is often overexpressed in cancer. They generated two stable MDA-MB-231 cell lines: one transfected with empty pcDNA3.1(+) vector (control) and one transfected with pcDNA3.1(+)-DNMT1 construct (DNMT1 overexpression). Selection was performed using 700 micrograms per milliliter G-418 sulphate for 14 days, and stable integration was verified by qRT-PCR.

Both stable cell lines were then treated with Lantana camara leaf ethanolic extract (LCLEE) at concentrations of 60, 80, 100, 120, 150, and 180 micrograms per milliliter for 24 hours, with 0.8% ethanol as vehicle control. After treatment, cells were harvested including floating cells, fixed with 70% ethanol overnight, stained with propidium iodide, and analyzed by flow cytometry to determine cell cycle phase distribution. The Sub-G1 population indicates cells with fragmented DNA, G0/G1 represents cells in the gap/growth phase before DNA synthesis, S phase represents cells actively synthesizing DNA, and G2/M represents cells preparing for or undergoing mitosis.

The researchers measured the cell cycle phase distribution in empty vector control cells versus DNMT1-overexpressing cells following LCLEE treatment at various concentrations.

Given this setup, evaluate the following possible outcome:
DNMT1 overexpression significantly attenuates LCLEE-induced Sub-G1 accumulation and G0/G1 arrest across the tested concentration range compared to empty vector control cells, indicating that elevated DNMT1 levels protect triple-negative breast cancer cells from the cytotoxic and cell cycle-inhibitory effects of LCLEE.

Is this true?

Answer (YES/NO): NO